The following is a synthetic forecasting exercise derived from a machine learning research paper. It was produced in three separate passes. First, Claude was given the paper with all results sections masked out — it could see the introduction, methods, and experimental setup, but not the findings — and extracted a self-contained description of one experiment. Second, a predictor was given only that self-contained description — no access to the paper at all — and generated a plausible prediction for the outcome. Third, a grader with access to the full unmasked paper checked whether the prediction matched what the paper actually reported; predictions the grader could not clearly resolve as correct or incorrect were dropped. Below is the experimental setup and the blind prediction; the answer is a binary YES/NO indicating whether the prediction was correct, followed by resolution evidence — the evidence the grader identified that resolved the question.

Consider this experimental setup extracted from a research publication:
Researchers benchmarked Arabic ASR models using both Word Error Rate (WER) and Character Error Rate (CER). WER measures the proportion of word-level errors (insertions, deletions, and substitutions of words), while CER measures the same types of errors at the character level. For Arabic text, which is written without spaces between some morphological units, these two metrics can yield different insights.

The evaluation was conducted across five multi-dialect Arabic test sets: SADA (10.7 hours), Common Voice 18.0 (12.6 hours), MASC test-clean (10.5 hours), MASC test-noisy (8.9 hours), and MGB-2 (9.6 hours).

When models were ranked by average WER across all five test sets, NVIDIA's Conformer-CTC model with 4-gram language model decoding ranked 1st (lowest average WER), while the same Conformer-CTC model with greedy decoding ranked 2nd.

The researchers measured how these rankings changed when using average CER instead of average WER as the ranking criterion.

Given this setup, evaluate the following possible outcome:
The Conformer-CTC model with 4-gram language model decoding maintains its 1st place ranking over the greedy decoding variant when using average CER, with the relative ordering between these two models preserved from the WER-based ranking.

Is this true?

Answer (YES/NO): NO